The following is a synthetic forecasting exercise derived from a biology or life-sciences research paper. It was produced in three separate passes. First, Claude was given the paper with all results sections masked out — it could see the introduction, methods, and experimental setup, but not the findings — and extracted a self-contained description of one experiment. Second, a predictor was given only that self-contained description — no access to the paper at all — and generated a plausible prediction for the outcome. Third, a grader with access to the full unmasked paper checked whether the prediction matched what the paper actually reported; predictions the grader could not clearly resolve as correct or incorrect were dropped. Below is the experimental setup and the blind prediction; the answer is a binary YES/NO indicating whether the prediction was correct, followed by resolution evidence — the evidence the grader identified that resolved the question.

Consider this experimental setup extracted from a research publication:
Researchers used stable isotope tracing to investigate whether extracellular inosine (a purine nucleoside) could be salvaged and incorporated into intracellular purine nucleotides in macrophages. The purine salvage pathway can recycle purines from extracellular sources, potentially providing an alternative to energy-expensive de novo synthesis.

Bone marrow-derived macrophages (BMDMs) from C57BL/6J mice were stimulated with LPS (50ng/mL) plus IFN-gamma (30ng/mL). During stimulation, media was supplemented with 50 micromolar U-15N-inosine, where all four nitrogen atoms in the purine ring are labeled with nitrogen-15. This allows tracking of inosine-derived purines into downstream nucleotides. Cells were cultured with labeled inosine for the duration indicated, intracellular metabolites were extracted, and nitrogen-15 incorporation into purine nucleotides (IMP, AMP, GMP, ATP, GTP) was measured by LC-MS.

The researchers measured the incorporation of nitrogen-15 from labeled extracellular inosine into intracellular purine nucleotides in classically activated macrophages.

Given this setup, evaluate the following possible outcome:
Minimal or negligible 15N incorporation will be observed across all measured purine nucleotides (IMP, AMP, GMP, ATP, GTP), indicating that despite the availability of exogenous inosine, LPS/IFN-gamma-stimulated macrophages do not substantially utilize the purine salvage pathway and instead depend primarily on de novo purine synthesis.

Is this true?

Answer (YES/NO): NO